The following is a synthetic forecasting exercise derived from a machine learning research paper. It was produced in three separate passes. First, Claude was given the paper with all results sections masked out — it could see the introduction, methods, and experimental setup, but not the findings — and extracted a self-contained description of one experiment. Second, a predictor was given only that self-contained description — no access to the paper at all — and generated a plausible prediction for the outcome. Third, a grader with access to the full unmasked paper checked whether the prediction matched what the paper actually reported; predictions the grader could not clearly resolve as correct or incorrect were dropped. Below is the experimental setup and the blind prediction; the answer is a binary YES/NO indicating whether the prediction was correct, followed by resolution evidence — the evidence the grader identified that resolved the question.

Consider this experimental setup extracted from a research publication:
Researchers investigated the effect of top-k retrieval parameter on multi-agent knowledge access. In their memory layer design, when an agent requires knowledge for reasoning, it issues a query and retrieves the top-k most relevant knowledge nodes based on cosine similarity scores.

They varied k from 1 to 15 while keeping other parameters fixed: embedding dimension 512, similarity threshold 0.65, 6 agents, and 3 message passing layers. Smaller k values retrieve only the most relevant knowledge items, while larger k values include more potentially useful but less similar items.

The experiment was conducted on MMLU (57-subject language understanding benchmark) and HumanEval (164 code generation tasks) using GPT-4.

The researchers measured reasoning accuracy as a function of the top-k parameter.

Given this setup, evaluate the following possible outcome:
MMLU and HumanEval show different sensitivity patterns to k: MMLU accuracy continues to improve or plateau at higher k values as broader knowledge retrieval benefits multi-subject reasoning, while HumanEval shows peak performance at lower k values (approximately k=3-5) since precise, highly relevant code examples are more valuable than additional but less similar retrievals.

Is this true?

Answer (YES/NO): NO